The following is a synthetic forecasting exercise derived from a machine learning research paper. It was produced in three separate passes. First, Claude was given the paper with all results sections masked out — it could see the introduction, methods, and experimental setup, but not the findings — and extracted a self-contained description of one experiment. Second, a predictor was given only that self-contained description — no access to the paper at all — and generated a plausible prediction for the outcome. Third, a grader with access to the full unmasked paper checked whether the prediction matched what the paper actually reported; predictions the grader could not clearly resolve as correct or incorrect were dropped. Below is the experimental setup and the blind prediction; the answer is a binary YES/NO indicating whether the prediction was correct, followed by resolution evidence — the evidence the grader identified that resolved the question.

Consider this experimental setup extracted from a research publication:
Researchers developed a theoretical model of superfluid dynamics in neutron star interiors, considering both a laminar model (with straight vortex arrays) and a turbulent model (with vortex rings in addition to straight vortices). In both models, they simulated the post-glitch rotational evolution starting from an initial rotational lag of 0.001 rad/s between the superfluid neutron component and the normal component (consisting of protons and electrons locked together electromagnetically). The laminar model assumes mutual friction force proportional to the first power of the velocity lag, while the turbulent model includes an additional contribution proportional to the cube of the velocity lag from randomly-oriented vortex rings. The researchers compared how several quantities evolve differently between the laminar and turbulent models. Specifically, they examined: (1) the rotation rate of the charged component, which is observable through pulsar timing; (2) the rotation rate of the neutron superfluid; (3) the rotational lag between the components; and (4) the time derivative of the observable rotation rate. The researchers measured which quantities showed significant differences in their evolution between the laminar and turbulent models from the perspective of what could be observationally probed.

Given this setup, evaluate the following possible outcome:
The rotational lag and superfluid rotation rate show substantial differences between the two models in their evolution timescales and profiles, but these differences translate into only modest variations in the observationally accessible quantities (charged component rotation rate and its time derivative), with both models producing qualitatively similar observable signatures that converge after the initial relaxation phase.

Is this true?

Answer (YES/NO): NO